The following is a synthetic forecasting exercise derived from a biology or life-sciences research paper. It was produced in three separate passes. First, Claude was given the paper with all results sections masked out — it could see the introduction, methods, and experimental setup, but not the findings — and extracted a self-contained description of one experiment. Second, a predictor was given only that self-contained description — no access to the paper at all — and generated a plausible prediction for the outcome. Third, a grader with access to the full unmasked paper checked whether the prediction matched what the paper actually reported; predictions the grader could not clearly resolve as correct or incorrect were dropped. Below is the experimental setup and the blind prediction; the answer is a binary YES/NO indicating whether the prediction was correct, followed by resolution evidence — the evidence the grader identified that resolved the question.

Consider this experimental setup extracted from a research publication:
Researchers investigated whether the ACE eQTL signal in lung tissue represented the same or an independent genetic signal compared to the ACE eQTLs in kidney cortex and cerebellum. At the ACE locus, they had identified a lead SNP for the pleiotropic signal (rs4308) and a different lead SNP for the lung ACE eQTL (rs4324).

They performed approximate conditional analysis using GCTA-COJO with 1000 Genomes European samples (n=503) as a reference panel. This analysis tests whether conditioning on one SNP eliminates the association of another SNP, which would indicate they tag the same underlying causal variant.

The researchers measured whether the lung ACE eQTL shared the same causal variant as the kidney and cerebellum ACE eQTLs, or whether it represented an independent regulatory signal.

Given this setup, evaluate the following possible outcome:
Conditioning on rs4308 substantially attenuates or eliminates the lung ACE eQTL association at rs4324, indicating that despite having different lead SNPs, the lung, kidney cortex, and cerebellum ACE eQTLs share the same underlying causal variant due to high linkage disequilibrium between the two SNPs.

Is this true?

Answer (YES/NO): NO